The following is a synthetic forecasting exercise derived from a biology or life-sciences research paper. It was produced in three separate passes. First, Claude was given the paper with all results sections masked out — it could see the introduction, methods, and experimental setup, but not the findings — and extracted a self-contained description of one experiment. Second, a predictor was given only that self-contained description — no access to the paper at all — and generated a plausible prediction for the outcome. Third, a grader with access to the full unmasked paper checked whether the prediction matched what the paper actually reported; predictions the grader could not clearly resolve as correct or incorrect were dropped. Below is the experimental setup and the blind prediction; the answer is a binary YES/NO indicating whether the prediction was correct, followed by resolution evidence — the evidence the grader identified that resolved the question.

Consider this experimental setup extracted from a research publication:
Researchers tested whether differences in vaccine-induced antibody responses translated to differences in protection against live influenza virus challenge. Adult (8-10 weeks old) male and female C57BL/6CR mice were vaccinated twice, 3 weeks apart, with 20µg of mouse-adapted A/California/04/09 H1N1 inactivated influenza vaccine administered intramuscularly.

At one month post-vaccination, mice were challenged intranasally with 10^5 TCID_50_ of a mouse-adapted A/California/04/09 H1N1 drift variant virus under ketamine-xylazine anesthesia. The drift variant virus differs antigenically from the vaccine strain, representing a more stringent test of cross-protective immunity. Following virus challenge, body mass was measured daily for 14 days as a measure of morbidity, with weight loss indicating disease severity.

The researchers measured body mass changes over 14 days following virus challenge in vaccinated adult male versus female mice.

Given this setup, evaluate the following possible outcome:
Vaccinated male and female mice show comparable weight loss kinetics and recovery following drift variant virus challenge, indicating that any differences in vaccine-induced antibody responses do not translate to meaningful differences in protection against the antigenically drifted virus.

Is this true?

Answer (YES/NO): NO